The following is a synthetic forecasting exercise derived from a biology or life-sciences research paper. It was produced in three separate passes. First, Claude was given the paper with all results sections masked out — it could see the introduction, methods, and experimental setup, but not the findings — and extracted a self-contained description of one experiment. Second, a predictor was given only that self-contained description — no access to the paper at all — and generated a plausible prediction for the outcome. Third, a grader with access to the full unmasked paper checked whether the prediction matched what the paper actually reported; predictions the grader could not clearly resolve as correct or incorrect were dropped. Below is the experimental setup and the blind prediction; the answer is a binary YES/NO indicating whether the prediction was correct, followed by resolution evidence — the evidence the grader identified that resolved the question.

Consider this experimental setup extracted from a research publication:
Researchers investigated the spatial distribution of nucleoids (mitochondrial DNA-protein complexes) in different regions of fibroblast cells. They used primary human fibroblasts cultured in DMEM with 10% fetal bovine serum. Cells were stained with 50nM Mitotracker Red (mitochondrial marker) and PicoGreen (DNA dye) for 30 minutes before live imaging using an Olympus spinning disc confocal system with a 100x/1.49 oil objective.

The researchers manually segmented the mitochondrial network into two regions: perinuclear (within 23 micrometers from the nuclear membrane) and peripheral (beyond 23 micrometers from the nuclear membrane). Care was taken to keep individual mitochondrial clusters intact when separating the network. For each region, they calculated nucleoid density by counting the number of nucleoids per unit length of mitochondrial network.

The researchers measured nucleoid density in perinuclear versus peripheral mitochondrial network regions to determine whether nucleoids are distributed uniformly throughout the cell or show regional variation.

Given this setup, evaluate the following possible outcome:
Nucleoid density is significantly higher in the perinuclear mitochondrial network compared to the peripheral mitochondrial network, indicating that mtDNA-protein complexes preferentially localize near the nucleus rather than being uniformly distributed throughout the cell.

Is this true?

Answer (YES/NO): YES